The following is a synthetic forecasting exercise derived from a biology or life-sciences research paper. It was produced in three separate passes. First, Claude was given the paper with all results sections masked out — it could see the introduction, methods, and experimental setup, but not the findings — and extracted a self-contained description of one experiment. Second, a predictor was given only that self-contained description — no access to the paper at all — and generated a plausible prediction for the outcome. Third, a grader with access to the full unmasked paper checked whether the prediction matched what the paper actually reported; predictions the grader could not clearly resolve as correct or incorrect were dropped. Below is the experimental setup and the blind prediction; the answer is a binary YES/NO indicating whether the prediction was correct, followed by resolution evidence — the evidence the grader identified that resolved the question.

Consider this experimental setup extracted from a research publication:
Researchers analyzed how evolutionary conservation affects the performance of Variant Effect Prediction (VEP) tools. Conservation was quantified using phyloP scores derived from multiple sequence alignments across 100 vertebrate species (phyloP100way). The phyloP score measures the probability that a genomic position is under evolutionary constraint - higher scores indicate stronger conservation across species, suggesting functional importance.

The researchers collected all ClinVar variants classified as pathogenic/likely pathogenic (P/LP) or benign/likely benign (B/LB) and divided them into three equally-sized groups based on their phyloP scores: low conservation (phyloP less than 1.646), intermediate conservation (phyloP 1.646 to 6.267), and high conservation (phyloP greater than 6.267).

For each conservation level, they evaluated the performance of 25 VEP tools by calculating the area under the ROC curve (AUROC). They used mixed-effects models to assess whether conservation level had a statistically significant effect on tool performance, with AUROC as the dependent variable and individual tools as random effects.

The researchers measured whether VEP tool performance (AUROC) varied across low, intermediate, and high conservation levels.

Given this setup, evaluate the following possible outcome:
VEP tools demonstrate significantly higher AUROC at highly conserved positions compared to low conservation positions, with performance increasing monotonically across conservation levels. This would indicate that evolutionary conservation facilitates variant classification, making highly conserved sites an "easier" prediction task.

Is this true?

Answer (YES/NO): NO